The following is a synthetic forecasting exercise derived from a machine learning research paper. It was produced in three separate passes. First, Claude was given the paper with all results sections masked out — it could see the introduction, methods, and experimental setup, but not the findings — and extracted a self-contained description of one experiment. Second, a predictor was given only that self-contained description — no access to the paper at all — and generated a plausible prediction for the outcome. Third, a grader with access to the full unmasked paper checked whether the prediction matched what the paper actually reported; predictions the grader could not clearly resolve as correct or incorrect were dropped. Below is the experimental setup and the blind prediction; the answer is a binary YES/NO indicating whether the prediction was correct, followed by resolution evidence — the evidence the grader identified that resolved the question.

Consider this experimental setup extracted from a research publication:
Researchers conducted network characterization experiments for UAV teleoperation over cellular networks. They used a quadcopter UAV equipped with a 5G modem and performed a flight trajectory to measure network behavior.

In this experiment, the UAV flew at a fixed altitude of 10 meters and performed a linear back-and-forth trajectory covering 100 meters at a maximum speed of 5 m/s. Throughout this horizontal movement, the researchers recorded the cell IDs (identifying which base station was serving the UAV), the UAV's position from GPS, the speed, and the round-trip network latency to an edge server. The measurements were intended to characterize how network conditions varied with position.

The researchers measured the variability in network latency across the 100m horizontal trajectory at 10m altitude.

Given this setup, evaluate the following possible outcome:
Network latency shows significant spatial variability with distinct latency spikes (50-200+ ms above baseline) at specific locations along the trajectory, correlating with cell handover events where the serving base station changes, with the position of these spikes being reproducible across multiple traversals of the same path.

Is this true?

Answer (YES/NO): NO